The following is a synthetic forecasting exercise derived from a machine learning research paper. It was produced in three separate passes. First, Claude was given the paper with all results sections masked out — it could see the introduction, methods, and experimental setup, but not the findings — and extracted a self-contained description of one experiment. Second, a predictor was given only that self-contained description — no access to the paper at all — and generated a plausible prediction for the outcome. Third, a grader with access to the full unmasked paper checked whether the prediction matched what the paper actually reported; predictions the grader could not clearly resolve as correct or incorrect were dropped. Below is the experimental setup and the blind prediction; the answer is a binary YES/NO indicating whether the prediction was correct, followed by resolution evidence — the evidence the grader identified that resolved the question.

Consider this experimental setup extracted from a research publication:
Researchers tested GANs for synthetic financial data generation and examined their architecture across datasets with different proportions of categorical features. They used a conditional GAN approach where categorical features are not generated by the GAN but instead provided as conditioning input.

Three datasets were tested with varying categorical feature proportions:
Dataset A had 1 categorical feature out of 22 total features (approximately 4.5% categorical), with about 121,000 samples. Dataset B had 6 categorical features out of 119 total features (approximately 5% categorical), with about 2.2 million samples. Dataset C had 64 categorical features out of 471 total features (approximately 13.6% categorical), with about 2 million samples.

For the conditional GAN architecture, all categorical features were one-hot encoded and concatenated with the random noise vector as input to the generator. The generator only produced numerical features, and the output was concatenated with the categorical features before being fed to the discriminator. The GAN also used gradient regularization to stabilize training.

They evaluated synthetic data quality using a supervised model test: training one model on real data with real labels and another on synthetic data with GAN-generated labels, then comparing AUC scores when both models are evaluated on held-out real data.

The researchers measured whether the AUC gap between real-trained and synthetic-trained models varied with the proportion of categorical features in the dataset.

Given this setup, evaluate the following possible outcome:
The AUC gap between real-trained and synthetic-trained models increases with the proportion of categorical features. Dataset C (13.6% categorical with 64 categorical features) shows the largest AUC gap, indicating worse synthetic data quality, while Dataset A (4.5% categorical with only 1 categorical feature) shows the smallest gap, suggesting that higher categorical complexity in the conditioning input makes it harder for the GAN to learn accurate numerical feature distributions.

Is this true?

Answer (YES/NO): NO